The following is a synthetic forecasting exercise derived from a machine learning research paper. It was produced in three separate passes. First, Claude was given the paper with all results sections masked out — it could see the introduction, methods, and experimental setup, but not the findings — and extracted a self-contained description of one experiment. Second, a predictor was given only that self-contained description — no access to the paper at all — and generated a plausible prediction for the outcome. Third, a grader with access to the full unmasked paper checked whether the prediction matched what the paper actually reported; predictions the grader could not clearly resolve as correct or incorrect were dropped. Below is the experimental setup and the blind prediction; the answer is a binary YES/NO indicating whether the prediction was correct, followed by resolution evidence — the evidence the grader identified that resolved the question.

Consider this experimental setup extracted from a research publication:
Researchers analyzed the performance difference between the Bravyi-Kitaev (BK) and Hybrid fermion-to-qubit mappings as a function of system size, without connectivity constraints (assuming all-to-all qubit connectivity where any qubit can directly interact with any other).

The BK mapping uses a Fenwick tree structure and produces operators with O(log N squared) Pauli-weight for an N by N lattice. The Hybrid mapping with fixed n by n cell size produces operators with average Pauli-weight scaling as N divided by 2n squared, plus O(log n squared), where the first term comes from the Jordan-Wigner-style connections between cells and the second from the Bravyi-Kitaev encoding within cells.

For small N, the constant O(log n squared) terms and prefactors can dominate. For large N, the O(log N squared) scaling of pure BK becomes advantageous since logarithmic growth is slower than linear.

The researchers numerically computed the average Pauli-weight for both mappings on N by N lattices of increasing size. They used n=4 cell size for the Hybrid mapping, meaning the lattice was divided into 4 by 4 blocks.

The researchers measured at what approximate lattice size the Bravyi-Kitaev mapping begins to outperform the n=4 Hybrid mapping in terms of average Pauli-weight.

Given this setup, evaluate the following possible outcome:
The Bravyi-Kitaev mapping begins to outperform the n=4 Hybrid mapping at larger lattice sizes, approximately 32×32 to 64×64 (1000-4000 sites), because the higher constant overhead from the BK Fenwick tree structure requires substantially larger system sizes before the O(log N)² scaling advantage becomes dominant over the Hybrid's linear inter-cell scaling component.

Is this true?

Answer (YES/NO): NO